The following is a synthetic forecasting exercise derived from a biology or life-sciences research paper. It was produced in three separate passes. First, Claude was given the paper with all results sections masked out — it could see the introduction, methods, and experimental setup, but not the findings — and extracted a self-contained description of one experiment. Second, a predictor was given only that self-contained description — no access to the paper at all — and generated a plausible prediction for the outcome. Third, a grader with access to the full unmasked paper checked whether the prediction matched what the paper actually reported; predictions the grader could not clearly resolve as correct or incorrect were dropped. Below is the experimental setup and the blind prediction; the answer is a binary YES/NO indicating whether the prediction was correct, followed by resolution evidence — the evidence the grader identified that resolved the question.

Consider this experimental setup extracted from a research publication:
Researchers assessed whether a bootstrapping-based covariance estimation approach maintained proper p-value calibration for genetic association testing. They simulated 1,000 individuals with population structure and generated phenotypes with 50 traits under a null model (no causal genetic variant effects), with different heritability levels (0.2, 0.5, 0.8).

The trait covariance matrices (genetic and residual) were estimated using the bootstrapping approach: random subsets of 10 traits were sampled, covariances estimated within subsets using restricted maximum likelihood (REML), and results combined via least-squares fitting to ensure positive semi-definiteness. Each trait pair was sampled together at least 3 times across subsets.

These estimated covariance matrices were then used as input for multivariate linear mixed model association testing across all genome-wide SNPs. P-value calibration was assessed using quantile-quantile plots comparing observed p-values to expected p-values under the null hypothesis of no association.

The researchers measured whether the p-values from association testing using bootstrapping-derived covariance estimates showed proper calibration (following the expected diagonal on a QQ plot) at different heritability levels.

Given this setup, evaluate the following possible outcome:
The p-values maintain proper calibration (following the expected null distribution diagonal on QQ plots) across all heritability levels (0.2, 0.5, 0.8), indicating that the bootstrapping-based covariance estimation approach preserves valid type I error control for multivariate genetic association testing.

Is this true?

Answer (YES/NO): YES